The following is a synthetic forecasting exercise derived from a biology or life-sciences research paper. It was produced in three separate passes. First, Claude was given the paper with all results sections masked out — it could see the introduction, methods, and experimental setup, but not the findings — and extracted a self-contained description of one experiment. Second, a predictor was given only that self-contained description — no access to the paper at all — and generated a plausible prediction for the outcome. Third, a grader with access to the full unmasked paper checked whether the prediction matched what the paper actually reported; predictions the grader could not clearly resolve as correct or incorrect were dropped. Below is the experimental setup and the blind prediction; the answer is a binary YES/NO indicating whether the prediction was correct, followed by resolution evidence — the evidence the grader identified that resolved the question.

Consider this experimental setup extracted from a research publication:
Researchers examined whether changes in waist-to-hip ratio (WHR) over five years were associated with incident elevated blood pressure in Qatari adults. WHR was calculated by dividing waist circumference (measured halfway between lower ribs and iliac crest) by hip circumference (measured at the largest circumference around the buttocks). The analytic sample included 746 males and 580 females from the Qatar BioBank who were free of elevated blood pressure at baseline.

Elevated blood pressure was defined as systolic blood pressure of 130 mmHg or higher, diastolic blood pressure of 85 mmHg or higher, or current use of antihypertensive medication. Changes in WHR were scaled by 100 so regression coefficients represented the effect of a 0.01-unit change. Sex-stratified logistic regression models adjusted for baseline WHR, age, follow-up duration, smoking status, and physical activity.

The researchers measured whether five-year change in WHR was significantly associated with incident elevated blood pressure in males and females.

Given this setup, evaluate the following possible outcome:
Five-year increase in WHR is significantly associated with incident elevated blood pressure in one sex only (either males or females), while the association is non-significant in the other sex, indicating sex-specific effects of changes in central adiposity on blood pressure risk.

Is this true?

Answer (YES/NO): YES